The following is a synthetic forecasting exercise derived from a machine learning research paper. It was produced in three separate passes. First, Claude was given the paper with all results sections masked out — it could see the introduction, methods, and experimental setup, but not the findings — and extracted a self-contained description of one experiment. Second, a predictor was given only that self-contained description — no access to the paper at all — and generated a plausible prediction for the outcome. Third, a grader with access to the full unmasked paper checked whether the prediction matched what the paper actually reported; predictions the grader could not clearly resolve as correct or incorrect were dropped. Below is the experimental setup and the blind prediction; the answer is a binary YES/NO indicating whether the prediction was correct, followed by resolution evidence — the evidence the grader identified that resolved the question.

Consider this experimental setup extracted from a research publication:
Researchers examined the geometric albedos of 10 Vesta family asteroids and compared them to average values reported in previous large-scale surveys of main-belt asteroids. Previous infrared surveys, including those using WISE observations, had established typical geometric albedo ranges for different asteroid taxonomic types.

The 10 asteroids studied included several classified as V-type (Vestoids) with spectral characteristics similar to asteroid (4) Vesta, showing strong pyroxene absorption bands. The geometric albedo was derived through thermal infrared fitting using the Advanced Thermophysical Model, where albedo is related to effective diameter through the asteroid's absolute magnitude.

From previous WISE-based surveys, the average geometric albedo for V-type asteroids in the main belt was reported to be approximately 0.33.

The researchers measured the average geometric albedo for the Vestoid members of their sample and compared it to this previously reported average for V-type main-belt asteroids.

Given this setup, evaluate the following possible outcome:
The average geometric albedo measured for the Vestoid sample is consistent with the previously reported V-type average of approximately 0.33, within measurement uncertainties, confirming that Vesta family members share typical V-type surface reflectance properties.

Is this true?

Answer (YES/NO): YES